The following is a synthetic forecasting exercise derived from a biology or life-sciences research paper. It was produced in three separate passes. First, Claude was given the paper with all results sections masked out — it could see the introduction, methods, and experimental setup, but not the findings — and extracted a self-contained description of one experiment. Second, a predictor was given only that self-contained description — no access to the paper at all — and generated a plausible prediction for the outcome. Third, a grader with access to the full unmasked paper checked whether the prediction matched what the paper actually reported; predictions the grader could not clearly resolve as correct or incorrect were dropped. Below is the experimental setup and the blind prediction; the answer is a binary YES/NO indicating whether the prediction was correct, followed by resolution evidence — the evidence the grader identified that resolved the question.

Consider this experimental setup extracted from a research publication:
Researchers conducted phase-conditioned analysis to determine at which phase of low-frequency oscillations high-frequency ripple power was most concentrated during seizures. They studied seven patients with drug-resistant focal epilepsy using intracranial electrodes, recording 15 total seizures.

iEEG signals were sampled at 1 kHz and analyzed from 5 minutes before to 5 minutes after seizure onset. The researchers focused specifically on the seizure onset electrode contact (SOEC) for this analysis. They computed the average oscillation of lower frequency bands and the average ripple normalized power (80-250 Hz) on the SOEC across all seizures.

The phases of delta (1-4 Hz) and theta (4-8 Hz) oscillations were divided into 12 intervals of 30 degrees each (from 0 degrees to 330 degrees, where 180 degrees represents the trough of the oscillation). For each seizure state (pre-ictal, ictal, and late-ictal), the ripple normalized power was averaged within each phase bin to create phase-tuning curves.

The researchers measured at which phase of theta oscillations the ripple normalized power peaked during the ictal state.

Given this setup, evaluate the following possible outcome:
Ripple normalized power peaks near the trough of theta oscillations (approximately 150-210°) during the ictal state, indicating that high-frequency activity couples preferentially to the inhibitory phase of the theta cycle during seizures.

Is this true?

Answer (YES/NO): YES